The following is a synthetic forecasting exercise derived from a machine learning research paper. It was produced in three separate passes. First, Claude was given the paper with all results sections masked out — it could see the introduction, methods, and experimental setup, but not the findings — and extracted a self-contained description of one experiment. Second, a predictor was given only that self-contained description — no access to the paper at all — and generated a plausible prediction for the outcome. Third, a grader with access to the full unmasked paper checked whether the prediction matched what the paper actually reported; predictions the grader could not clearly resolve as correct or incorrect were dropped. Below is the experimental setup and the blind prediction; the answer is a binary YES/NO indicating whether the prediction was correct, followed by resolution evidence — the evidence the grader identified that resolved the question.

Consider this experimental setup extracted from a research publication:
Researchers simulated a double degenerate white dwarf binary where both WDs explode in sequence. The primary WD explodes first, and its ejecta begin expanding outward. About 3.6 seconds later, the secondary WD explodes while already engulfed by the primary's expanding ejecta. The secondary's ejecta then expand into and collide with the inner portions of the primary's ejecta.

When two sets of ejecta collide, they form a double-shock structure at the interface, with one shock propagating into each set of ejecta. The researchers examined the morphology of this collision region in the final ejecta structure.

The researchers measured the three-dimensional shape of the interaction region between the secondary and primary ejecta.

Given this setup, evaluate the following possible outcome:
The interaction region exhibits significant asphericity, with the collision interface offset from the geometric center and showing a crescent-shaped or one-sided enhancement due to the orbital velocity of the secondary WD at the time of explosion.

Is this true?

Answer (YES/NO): NO